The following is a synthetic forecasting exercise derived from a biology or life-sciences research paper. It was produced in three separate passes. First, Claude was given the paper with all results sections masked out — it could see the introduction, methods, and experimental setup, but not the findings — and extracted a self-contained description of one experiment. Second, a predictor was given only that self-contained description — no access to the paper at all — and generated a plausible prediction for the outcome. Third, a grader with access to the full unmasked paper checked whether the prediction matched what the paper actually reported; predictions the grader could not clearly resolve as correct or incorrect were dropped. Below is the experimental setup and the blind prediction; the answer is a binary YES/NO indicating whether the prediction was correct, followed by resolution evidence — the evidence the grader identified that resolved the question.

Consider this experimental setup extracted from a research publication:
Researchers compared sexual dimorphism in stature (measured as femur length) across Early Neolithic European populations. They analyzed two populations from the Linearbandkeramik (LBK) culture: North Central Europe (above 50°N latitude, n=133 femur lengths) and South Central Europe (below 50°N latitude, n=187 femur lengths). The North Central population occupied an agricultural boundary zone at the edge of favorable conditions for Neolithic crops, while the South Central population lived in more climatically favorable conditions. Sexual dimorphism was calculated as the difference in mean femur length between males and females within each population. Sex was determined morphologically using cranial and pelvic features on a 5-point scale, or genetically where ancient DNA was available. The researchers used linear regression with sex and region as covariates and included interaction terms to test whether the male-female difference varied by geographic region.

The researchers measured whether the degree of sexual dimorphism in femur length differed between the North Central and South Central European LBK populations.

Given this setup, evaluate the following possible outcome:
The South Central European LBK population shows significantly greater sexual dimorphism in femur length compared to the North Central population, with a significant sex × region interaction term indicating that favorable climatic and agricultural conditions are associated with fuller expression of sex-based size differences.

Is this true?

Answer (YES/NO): NO